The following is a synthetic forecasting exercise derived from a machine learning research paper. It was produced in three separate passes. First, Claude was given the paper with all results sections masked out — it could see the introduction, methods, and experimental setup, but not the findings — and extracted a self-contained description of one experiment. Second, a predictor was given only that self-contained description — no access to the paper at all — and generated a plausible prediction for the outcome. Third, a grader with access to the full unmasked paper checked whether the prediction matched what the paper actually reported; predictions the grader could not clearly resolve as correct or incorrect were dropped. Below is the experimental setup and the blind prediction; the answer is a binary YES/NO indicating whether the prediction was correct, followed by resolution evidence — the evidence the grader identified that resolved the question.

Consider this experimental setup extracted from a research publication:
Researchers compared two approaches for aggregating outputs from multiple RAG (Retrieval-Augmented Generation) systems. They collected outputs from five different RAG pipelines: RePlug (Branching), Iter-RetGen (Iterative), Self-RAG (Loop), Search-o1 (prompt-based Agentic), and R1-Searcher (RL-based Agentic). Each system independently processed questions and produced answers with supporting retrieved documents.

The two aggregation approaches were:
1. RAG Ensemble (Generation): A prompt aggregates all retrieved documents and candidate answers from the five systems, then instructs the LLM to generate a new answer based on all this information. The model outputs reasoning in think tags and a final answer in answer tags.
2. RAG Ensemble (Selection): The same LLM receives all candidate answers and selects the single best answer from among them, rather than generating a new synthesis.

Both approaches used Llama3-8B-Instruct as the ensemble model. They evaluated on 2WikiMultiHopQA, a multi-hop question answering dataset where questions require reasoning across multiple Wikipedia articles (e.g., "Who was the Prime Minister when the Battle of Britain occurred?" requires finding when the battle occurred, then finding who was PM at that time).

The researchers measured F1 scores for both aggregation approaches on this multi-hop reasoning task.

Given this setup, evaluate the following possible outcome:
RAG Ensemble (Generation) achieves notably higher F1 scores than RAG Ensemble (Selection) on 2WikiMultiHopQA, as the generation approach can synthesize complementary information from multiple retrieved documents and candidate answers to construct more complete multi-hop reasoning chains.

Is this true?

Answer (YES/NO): YES